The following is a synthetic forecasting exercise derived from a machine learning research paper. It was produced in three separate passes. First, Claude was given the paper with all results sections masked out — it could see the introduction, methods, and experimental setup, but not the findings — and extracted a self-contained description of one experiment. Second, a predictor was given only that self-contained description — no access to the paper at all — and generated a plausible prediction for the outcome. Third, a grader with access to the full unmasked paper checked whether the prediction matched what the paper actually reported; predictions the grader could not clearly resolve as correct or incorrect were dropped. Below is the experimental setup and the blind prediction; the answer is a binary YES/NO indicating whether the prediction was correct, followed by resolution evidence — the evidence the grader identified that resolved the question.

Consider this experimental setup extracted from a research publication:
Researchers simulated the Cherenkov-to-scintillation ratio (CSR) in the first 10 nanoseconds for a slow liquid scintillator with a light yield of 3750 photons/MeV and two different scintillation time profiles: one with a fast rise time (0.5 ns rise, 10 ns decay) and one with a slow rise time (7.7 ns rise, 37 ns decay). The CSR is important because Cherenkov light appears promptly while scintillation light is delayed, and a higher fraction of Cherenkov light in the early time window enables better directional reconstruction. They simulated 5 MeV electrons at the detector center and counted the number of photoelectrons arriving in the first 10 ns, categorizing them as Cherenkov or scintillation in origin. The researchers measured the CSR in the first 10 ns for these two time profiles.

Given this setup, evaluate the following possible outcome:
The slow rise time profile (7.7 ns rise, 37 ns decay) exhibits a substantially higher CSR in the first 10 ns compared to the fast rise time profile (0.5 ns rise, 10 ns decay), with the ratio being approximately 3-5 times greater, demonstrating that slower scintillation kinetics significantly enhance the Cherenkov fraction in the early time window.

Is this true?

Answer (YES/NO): NO